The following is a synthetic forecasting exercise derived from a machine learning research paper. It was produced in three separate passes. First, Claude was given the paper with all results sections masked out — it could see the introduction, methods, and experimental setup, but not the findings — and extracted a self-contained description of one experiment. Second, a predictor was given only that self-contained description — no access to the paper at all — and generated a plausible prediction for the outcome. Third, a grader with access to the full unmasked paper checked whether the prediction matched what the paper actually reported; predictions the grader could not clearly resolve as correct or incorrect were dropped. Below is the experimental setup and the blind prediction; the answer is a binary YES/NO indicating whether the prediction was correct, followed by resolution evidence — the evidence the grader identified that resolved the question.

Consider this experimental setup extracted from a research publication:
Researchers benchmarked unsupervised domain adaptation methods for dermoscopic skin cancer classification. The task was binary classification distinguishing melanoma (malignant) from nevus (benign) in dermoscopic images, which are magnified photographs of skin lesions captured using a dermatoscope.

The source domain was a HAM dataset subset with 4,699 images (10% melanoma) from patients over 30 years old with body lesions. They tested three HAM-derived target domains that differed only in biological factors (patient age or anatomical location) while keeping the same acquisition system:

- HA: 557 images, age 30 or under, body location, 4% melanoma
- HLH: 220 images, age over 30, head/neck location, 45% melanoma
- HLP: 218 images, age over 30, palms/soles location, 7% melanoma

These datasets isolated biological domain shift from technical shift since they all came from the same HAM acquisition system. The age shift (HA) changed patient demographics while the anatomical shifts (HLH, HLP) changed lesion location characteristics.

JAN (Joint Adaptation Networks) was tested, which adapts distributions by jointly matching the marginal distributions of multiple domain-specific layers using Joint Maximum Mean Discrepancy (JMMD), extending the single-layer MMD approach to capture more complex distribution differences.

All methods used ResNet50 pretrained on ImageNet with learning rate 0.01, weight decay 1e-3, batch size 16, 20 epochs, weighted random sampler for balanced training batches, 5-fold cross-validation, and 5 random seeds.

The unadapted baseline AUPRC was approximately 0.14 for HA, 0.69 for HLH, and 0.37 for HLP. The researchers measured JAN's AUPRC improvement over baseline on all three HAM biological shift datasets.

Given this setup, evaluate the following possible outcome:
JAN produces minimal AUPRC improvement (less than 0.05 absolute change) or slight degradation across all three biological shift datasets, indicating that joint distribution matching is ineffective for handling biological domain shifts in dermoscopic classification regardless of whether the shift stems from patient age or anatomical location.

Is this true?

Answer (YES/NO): NO